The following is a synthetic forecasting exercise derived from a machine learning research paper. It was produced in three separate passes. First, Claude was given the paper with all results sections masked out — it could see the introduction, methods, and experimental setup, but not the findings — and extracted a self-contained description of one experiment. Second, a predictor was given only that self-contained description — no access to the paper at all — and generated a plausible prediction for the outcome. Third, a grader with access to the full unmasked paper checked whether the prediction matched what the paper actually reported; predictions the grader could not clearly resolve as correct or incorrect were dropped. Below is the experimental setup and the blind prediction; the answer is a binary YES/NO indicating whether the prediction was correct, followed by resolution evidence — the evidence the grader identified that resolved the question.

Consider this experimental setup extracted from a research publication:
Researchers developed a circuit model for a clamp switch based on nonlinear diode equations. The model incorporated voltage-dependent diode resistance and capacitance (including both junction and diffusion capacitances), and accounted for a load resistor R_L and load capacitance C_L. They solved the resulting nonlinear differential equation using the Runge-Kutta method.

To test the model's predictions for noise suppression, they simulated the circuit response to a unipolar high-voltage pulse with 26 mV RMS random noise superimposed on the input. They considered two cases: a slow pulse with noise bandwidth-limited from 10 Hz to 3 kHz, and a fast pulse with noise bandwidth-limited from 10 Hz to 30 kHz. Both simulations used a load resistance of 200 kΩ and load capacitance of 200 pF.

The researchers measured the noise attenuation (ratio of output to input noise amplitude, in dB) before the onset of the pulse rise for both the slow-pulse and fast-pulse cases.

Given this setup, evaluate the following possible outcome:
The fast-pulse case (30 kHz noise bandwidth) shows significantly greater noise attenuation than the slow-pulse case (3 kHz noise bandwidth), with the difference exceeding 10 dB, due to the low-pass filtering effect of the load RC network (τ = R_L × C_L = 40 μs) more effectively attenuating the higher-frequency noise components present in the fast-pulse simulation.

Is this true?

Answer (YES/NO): NO